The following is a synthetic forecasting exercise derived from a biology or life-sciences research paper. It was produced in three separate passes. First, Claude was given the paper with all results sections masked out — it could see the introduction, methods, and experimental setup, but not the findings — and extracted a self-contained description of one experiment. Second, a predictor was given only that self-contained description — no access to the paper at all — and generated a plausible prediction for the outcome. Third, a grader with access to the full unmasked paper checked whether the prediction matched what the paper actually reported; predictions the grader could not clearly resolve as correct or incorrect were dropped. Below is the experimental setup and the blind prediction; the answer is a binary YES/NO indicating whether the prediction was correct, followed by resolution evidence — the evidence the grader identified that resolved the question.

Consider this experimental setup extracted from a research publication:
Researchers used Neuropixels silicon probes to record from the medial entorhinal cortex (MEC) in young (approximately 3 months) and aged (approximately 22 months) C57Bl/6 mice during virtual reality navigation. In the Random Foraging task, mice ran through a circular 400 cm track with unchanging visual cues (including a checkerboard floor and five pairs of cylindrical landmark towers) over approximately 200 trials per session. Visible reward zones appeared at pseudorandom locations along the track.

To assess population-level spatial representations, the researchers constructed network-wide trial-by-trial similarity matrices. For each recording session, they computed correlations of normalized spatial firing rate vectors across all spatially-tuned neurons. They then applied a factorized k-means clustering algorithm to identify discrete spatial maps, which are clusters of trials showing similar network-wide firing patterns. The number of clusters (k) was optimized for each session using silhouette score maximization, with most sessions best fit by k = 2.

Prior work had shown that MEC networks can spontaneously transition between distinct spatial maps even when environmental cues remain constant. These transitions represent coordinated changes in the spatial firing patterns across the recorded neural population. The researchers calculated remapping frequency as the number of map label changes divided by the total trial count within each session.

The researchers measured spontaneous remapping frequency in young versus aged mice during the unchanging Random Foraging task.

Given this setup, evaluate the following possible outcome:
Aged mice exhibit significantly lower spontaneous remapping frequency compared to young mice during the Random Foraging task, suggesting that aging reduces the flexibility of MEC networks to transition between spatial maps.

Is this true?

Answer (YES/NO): NO